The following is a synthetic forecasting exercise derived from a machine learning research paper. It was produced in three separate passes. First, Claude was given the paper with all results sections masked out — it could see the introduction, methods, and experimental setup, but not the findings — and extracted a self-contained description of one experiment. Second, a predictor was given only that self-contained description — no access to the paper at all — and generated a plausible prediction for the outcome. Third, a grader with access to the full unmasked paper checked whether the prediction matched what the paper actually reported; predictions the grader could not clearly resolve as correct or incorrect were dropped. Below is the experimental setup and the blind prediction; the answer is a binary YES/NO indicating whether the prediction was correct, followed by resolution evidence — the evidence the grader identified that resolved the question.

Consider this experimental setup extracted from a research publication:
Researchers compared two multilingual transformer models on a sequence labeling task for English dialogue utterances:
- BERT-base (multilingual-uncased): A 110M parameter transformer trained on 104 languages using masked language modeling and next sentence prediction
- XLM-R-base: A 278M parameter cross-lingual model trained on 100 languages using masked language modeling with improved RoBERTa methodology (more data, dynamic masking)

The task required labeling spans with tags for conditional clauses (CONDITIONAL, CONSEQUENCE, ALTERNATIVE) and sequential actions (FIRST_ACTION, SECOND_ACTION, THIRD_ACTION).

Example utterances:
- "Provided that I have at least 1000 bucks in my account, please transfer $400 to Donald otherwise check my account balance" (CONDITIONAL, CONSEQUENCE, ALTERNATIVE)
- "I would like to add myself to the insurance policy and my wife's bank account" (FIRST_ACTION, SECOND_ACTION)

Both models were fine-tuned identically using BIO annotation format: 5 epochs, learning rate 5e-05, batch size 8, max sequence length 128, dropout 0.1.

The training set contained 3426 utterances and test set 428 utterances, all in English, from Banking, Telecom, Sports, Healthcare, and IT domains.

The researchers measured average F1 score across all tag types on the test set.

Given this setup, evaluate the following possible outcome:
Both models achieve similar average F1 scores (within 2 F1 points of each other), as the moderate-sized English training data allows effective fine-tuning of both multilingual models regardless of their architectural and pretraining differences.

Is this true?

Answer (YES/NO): YES